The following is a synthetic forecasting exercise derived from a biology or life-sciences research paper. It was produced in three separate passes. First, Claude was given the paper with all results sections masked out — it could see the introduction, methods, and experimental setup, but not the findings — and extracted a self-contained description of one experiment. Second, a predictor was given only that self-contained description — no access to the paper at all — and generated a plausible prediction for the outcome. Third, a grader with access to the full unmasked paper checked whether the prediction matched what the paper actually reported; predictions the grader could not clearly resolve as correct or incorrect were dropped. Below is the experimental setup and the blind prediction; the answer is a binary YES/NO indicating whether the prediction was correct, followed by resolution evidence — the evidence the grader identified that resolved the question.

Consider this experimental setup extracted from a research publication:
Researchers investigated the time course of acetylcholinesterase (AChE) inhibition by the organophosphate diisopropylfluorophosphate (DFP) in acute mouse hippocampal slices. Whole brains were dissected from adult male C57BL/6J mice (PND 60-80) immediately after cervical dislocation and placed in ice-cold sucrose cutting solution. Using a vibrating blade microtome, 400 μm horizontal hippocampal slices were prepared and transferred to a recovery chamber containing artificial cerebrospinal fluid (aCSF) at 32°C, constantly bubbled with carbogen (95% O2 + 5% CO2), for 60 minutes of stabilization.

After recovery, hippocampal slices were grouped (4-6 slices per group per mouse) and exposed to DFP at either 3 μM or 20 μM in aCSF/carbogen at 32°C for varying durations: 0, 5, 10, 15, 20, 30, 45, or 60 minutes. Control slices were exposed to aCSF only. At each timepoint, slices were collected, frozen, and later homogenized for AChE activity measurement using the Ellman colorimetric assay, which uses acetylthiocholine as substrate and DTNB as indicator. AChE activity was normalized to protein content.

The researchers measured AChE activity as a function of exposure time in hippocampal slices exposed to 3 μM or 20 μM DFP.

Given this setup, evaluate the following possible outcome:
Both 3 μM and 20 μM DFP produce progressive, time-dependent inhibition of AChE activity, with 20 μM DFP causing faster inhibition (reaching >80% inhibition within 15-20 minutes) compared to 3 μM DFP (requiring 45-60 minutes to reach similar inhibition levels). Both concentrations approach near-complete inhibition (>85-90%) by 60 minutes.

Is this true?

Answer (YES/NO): NO